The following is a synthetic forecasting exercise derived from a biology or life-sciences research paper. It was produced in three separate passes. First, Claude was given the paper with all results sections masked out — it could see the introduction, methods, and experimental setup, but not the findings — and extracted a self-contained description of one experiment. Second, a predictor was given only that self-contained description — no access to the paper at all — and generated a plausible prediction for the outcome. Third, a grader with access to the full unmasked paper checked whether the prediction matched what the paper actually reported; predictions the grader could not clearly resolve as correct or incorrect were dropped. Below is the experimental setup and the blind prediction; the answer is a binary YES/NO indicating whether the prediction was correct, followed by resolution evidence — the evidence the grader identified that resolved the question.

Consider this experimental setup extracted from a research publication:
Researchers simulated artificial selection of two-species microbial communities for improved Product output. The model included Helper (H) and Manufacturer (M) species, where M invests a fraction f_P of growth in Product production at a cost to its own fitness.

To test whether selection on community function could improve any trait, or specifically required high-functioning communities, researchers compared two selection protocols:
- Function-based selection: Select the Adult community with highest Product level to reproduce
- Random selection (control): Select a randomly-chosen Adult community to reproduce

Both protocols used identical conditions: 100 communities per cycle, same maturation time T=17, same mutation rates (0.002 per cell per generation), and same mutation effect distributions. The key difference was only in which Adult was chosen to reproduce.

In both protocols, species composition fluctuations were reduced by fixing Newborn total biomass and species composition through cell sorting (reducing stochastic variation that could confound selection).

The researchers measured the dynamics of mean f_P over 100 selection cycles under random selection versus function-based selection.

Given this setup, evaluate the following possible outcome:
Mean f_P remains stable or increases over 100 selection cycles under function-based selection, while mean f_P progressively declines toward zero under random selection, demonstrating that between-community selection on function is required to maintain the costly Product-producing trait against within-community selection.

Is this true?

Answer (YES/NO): YES